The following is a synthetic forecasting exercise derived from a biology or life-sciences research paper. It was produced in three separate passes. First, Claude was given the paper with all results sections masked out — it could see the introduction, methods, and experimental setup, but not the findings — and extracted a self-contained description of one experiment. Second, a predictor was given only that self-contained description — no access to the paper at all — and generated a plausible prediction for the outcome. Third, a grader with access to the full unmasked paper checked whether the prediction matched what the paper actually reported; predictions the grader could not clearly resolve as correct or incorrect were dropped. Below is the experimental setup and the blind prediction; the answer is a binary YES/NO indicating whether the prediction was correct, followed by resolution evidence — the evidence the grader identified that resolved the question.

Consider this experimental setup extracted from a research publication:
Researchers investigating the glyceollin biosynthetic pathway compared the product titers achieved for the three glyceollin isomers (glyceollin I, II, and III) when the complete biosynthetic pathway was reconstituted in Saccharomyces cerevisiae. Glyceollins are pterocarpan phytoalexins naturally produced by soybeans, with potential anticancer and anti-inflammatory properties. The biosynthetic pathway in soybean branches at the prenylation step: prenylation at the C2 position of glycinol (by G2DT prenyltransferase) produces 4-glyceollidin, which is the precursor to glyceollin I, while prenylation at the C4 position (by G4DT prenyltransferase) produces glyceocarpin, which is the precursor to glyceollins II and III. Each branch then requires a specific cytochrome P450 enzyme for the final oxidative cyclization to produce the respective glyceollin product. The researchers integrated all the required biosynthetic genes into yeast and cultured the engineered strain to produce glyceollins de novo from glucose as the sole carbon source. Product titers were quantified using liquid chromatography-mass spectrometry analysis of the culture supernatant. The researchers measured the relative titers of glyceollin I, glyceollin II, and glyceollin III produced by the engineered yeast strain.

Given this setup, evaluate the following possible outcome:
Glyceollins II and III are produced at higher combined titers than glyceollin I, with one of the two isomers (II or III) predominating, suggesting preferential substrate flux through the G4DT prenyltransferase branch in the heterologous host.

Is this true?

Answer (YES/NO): NO